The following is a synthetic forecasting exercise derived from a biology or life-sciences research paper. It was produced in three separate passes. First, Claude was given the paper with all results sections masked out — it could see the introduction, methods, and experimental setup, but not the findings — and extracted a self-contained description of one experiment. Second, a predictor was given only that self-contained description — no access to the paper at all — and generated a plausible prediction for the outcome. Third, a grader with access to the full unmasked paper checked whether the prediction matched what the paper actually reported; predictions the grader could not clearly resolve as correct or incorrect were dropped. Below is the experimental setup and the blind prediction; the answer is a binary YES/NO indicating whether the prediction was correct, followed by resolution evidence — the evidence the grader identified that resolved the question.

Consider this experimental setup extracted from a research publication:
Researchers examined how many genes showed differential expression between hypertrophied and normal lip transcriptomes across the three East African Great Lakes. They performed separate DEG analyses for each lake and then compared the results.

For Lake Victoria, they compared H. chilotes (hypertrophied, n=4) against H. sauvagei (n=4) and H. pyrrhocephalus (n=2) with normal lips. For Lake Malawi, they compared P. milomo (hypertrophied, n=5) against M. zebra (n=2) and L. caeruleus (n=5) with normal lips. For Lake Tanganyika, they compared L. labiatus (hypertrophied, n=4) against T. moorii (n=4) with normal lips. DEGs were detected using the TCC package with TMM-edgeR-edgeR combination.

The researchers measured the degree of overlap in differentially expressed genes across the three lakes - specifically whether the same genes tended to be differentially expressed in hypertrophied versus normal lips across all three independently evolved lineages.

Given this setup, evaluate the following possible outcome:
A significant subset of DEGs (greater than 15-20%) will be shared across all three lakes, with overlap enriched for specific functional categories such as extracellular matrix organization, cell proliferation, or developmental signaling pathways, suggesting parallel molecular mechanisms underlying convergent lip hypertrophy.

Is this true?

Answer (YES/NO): NO